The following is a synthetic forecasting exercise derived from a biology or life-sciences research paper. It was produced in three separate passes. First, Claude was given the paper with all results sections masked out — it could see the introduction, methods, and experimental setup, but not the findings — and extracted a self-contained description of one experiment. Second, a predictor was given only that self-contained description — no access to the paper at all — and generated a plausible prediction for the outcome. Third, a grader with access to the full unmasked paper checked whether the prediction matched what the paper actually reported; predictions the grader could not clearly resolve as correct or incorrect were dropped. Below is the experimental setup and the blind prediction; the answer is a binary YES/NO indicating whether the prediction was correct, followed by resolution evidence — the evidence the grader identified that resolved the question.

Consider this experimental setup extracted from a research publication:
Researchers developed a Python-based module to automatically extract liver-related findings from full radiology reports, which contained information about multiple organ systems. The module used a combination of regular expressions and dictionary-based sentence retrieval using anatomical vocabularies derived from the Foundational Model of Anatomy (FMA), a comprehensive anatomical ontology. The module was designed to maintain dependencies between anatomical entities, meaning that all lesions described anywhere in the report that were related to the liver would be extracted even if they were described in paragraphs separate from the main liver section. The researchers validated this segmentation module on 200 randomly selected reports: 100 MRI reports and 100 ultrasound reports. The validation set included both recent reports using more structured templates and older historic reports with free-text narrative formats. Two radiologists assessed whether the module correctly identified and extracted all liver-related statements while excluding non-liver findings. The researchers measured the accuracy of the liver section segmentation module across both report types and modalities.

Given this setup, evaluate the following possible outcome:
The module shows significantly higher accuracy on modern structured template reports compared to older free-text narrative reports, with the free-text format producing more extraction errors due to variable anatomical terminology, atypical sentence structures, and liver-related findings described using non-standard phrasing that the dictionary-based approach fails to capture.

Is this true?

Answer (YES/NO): NO